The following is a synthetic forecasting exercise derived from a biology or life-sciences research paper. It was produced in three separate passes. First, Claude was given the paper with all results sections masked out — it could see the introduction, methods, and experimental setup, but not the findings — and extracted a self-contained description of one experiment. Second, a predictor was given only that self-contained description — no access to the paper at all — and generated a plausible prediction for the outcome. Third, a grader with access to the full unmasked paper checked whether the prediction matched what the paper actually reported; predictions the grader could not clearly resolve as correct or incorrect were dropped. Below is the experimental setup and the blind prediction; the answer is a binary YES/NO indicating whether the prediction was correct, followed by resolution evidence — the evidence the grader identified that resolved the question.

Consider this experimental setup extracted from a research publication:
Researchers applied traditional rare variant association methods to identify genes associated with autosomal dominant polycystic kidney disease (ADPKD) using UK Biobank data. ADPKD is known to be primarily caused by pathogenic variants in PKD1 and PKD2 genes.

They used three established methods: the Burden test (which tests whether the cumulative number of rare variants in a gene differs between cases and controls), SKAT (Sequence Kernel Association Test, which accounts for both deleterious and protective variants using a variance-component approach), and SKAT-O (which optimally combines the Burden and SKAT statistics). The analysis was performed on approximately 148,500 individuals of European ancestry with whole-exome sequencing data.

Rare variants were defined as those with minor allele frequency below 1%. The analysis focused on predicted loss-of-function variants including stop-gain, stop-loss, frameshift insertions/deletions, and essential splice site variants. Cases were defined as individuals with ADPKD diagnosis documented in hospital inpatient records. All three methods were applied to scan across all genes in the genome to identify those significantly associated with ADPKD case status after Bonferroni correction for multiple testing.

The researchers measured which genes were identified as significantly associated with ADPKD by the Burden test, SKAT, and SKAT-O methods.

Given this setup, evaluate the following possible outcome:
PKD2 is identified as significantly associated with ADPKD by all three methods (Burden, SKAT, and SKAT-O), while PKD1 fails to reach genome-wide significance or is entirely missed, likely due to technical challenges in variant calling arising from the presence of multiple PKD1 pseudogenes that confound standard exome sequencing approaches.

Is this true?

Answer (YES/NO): NO